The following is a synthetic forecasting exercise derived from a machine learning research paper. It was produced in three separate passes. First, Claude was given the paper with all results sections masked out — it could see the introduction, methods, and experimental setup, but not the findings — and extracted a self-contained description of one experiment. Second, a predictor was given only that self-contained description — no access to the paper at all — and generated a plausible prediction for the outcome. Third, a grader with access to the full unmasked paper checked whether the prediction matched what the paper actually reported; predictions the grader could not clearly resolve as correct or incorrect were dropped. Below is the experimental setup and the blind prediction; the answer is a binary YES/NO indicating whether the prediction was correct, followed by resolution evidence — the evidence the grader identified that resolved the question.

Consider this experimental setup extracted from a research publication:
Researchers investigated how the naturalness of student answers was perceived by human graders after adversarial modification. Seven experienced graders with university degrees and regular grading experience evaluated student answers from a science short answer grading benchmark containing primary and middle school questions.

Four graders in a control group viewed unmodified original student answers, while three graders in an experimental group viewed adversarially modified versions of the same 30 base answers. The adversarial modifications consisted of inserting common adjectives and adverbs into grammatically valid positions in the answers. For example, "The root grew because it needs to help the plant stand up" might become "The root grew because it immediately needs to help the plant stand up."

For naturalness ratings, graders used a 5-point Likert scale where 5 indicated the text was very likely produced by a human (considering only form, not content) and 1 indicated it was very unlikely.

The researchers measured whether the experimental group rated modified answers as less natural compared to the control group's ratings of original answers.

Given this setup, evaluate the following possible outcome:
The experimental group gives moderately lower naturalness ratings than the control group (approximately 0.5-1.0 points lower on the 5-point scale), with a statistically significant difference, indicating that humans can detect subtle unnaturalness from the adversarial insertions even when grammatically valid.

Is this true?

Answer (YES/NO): YES